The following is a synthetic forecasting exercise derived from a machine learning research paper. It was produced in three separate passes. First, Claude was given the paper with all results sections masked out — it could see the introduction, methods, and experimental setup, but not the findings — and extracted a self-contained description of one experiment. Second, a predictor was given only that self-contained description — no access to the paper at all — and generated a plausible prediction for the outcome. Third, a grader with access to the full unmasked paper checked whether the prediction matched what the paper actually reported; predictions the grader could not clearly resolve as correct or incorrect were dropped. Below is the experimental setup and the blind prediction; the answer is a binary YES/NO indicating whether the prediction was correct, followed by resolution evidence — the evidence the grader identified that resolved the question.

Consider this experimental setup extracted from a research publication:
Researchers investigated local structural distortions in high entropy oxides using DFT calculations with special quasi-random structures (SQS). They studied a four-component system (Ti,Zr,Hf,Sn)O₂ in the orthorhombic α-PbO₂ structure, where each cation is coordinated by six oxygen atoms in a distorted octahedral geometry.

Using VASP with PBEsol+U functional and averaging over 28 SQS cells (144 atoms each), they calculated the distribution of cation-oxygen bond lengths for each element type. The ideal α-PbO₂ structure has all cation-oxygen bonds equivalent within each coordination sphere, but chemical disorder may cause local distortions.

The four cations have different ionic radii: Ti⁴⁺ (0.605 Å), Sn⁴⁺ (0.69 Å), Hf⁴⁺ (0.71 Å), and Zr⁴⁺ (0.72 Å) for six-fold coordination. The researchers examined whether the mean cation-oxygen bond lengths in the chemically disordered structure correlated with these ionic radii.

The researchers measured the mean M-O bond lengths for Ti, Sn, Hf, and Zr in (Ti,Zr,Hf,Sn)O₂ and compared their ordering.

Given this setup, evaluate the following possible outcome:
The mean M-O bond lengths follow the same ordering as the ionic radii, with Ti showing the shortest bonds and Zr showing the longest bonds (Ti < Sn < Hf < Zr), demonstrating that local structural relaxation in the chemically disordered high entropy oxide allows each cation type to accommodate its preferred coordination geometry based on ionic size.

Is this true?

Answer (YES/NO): NO